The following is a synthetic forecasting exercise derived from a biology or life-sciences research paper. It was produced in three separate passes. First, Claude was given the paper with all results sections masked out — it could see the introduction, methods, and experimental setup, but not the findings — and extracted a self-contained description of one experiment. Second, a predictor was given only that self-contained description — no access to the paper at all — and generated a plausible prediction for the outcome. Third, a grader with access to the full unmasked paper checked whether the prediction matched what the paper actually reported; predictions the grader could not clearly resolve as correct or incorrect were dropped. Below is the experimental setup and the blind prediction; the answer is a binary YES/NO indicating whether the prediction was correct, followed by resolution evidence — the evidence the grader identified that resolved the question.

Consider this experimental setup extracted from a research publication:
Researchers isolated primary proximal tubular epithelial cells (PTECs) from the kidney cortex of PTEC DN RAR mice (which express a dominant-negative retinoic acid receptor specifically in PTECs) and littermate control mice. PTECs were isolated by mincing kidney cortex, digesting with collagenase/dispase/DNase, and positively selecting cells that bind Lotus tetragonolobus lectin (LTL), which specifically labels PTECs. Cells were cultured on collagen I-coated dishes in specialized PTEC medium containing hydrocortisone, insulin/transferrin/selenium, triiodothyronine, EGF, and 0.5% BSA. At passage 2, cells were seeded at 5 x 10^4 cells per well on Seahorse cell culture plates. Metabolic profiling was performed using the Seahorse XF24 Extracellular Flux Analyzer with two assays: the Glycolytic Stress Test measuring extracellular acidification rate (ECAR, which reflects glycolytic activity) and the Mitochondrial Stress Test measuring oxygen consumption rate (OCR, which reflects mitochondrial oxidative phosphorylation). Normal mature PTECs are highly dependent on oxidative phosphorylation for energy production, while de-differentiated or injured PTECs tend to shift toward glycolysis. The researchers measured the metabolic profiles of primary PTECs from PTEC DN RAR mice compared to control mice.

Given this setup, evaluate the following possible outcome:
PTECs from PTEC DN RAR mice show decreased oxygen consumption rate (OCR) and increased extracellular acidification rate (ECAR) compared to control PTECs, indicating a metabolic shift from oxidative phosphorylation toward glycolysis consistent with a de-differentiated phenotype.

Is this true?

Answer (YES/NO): NO